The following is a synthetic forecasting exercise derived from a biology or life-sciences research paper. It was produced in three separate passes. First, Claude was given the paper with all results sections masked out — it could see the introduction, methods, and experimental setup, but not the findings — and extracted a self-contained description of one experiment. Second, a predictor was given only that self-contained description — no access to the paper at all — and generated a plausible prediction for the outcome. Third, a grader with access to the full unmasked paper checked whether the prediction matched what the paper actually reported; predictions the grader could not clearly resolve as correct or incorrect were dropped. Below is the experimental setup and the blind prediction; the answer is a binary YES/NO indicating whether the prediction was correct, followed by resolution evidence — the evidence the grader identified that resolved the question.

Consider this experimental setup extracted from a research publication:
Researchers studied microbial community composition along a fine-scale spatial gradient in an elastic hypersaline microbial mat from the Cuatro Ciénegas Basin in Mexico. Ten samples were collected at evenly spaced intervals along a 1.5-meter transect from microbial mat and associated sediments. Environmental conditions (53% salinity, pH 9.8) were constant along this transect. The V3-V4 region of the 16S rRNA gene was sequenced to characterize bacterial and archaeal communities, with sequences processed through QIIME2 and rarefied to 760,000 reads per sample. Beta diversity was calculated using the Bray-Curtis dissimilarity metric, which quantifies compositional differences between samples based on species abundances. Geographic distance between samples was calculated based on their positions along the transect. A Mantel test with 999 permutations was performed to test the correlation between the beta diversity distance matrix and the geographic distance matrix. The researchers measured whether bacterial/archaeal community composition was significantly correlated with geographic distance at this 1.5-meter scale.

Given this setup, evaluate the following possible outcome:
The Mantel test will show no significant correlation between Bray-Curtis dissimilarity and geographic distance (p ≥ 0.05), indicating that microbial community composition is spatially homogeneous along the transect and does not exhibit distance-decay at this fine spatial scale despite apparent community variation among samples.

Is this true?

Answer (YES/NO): YES